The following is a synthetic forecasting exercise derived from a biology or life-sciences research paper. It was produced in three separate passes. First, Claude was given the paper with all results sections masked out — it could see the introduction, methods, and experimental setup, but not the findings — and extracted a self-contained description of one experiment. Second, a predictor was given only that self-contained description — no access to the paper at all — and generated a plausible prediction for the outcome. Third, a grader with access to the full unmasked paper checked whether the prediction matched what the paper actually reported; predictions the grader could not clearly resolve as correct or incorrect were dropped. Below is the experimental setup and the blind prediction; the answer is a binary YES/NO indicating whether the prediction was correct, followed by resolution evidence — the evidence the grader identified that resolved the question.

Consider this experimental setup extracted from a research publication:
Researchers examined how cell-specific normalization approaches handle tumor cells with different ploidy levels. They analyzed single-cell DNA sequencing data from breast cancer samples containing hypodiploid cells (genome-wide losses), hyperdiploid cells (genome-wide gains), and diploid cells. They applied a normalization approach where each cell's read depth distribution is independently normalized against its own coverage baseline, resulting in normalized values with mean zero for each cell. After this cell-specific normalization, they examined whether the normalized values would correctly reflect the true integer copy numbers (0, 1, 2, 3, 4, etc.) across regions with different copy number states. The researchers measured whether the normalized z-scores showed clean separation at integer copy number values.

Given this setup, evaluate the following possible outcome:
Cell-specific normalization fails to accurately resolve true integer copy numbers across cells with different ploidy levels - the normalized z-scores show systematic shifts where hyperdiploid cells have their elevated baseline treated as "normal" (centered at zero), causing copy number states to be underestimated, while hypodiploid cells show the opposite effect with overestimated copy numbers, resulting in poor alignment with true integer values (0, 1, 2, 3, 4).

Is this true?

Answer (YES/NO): YES